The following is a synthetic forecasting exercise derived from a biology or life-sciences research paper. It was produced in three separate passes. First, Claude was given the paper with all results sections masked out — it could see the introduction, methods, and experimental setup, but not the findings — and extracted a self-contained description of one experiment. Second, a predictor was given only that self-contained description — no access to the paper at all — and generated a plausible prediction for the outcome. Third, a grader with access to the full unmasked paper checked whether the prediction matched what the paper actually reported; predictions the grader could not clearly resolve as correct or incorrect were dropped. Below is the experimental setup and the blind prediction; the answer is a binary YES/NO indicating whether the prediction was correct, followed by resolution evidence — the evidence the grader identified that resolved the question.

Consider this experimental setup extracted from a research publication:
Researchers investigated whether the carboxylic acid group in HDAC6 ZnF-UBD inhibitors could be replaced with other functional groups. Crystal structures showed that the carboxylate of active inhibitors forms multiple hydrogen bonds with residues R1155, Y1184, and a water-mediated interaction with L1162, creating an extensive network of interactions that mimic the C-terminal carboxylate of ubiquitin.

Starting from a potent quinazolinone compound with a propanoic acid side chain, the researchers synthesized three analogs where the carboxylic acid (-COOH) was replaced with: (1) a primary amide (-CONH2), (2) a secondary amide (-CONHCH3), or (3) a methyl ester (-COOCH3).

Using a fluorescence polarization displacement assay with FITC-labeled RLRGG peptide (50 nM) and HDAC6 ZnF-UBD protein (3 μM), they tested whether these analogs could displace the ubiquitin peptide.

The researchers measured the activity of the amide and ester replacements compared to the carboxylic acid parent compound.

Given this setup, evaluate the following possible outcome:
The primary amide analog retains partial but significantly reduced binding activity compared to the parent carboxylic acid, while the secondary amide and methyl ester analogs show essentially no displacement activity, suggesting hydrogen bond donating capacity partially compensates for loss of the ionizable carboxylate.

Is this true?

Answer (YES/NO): NO